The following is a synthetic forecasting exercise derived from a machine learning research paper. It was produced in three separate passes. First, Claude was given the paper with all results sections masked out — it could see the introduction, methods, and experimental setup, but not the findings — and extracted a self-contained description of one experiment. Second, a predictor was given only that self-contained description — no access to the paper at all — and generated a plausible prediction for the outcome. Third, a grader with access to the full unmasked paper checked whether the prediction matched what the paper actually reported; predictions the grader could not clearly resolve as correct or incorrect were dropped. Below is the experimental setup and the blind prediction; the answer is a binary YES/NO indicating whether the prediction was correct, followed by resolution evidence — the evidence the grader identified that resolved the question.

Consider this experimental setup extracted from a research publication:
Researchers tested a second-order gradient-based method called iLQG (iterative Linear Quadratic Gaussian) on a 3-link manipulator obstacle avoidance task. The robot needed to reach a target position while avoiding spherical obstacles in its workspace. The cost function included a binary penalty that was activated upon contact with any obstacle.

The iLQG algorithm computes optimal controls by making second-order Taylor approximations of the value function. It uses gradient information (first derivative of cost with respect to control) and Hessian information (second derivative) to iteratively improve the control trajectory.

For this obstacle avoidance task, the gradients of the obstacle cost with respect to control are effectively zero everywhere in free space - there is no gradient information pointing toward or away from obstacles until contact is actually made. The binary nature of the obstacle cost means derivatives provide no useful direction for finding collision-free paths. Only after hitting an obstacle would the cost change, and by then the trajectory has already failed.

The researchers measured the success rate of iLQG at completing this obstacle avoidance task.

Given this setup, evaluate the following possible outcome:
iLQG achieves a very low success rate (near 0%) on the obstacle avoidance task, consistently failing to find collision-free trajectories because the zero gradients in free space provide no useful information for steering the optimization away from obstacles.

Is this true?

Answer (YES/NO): YES